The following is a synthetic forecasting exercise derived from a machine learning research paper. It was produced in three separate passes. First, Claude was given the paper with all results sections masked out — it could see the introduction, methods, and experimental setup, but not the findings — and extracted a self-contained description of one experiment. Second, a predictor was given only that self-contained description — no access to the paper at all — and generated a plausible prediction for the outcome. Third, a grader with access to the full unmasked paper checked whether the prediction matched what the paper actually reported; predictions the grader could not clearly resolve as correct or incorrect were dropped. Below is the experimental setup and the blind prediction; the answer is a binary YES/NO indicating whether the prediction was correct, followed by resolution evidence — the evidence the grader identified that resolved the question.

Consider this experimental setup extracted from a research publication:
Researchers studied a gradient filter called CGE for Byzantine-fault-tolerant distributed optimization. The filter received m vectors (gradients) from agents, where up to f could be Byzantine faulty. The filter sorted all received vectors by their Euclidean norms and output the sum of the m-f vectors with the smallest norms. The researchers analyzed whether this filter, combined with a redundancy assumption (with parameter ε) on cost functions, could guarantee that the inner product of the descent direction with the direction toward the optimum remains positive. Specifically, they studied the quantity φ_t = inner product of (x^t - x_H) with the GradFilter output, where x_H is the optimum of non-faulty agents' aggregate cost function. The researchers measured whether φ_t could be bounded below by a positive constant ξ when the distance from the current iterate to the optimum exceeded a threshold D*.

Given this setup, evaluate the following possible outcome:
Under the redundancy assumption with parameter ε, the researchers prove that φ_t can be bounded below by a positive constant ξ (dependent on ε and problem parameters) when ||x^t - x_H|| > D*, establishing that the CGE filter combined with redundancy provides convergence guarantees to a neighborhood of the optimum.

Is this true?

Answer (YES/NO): YES